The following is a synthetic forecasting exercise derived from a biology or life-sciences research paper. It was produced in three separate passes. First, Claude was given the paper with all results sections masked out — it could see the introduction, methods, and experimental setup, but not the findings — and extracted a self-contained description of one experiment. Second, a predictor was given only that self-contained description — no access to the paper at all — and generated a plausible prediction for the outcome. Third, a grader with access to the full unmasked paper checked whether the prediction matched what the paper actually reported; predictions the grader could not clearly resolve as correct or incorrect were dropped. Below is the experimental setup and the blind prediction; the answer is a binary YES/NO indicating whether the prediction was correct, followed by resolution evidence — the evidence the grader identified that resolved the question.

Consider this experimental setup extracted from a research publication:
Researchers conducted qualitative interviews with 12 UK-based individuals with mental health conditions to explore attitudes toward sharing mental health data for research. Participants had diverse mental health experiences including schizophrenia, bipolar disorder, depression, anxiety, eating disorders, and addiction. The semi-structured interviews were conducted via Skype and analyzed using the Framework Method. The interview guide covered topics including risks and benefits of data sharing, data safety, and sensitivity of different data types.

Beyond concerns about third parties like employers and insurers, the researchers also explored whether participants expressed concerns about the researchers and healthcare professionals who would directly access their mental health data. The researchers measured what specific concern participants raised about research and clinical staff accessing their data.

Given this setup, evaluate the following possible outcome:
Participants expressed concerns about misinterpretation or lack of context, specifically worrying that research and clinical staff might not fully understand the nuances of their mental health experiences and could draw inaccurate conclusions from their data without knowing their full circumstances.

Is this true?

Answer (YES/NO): NO